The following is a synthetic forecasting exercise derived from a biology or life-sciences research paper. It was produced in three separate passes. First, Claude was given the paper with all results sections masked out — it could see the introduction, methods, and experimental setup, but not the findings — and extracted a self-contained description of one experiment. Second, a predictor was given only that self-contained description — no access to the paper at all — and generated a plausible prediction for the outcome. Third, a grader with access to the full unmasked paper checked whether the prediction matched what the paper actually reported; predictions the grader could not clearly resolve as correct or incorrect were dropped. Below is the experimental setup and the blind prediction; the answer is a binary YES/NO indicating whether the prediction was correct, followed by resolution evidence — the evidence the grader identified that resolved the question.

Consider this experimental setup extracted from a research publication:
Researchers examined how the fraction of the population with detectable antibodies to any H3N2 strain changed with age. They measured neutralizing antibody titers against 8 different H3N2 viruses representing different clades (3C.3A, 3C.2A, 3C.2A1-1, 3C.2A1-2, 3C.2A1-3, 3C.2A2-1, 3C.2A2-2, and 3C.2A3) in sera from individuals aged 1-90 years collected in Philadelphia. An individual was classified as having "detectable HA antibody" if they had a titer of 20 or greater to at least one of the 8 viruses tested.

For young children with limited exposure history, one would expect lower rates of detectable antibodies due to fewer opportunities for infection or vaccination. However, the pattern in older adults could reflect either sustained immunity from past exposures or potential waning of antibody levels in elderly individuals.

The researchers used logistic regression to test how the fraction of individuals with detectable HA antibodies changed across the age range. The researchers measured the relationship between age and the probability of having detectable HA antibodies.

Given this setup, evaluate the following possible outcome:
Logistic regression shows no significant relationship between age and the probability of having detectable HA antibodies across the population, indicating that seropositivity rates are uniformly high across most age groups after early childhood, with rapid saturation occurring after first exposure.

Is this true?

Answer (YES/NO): NO